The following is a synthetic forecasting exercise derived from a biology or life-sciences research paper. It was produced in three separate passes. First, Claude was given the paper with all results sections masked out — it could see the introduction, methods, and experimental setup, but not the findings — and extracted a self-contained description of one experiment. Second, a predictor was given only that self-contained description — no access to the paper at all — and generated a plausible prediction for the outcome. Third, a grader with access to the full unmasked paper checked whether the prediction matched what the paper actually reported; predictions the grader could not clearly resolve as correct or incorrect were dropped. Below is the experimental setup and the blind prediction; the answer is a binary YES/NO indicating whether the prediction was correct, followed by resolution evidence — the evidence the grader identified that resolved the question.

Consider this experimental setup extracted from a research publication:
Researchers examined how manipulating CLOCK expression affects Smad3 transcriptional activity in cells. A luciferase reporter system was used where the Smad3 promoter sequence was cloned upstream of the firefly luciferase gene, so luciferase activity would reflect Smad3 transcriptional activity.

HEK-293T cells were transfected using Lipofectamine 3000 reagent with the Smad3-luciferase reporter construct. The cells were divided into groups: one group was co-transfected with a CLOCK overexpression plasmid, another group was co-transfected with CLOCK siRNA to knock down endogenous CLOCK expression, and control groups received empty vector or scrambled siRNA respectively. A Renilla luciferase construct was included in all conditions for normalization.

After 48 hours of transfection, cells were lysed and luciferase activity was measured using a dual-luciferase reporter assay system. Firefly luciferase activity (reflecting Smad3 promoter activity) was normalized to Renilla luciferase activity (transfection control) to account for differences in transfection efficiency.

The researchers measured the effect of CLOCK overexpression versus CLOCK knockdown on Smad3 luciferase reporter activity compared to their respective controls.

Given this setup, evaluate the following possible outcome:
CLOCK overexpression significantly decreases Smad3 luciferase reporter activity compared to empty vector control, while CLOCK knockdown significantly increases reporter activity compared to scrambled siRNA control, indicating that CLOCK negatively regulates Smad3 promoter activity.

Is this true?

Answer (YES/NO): YES